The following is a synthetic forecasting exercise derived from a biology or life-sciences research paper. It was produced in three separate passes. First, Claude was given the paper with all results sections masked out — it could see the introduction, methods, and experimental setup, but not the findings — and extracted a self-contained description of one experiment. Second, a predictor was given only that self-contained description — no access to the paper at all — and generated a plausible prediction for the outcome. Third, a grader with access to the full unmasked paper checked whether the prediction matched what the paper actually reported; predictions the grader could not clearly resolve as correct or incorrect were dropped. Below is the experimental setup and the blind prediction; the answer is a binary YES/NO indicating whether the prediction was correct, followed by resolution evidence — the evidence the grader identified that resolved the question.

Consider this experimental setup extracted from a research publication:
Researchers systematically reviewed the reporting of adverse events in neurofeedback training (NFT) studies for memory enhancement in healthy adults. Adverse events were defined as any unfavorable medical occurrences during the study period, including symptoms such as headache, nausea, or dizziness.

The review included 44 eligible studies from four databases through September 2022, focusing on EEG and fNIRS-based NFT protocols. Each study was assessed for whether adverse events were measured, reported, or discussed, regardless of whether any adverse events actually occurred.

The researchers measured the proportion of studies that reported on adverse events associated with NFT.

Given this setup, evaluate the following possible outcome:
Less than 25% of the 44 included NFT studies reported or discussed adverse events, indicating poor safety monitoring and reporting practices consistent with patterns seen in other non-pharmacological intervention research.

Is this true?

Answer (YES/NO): YES